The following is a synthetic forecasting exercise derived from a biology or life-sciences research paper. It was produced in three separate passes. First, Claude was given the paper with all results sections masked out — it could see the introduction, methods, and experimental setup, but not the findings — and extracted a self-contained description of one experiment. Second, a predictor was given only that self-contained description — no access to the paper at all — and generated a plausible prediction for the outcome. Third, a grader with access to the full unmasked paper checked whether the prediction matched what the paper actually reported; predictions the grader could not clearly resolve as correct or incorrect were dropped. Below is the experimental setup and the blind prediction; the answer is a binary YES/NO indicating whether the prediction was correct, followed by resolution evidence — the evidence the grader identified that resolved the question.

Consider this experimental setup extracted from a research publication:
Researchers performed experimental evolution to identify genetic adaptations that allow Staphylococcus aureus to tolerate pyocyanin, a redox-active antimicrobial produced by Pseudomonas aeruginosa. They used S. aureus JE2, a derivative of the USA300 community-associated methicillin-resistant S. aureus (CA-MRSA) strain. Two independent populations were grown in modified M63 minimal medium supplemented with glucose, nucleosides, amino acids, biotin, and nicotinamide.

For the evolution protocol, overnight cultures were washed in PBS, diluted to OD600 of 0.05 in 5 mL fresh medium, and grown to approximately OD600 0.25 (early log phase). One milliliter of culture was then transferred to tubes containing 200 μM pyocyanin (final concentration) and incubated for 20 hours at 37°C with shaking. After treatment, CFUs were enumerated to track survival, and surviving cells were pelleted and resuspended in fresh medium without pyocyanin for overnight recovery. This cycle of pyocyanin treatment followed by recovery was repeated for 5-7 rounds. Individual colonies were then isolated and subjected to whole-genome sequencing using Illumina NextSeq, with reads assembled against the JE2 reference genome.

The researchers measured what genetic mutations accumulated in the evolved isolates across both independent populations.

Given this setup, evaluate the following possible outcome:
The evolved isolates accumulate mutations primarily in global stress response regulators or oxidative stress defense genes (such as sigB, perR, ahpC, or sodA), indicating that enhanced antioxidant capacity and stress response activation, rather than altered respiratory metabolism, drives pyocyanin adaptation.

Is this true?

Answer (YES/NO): NO